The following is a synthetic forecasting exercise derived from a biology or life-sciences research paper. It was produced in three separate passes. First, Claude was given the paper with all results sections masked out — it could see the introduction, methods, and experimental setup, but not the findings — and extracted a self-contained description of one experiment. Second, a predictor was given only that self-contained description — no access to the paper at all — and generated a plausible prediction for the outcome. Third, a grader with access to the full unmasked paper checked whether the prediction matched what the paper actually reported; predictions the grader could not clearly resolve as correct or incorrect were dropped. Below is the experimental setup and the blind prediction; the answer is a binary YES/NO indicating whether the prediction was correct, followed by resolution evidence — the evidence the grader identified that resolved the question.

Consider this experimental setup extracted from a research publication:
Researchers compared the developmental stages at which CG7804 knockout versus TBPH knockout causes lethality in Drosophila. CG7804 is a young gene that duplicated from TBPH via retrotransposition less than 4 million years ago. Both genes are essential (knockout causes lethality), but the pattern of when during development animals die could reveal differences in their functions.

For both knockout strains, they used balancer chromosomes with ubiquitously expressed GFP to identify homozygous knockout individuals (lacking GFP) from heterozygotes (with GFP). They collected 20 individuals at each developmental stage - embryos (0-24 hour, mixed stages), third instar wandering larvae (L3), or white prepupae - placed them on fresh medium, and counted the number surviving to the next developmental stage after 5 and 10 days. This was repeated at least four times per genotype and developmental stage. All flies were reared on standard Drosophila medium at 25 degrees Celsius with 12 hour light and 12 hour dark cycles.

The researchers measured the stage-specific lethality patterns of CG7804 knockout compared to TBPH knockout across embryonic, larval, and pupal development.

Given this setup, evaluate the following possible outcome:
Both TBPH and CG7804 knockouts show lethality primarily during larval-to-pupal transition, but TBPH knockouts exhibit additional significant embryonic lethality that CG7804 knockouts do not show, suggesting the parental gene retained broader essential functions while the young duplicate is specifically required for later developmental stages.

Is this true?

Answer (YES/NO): NO